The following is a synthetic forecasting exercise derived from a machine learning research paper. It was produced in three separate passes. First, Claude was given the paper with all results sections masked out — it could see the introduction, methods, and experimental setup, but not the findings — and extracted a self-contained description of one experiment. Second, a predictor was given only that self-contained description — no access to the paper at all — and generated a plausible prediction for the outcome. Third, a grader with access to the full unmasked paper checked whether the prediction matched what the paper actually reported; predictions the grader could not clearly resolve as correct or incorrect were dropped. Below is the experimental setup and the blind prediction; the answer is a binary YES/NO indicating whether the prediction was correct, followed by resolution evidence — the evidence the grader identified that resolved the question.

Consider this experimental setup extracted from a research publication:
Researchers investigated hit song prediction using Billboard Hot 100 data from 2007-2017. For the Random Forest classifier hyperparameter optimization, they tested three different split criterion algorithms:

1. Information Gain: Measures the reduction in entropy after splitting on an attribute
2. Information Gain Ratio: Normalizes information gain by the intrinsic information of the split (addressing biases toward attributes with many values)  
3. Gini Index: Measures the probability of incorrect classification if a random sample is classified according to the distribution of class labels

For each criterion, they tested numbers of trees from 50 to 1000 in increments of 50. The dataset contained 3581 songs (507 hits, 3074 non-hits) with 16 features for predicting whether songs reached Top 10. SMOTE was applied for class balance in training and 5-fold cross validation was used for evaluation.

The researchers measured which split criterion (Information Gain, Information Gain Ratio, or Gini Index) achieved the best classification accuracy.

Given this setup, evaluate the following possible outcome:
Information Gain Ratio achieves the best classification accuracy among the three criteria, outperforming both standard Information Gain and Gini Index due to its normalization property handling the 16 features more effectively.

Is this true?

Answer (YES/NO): NO